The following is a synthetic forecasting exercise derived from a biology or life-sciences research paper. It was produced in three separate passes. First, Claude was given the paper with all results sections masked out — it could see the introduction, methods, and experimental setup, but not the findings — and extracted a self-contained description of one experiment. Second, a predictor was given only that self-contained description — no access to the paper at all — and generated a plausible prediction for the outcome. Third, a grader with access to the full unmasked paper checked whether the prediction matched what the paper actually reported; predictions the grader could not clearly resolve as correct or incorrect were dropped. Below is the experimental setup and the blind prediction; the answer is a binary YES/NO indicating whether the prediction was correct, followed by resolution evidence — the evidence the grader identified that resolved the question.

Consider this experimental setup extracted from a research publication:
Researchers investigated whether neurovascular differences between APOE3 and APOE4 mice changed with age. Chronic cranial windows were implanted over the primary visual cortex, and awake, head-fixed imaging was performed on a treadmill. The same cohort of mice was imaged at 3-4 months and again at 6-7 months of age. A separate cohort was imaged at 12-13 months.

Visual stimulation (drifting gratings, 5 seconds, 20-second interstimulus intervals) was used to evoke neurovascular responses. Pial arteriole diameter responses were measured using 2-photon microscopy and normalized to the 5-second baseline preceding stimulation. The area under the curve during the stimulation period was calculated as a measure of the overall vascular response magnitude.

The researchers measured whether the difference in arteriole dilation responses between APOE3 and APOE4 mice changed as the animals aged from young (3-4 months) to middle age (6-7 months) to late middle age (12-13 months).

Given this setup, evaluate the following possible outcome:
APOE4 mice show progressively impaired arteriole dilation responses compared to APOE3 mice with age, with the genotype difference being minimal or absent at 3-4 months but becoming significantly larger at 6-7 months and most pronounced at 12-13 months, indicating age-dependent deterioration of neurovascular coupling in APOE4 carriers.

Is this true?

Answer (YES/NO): NO